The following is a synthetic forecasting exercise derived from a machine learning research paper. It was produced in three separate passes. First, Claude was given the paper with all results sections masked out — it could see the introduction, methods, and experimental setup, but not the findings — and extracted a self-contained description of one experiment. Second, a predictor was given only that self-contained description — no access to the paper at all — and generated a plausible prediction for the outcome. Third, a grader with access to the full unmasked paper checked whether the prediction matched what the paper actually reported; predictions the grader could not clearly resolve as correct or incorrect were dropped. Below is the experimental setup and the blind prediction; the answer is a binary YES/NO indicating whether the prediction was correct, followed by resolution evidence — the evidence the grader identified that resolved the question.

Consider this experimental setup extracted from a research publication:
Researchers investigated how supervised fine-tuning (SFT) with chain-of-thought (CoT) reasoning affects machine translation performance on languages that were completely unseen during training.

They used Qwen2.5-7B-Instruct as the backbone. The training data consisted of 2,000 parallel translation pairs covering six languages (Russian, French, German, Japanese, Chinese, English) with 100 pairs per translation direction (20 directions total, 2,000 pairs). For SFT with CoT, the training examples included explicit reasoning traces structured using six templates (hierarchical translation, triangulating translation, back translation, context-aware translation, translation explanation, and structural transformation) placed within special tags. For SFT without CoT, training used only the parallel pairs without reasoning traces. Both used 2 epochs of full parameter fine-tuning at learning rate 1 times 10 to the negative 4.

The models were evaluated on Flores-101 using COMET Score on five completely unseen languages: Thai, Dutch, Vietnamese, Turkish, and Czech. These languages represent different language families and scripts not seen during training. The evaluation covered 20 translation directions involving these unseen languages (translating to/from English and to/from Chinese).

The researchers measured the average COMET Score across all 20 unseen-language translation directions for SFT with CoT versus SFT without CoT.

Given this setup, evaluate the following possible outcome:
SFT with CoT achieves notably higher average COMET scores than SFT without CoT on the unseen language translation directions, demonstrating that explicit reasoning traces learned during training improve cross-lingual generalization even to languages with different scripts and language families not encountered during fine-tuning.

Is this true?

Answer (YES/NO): NO